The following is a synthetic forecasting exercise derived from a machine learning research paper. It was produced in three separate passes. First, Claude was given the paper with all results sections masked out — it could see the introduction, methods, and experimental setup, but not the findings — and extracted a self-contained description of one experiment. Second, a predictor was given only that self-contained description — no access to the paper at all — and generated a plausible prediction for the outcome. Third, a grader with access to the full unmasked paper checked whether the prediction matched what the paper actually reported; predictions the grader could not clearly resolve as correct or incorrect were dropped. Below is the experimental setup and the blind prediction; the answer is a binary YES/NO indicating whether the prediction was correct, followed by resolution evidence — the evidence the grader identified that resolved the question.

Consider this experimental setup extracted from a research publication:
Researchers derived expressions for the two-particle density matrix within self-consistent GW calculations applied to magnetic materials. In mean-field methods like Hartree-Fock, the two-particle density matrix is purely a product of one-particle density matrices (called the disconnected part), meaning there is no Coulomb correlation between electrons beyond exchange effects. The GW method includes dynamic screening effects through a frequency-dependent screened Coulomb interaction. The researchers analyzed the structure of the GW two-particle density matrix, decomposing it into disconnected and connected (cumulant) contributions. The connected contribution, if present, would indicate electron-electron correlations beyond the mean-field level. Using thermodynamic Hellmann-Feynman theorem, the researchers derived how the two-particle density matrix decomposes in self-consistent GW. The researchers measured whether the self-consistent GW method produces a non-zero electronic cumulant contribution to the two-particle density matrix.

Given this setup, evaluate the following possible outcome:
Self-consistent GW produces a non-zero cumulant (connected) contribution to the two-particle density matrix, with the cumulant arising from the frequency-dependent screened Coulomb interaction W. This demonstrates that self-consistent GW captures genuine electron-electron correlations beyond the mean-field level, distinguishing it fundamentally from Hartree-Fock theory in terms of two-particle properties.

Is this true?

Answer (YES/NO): YES